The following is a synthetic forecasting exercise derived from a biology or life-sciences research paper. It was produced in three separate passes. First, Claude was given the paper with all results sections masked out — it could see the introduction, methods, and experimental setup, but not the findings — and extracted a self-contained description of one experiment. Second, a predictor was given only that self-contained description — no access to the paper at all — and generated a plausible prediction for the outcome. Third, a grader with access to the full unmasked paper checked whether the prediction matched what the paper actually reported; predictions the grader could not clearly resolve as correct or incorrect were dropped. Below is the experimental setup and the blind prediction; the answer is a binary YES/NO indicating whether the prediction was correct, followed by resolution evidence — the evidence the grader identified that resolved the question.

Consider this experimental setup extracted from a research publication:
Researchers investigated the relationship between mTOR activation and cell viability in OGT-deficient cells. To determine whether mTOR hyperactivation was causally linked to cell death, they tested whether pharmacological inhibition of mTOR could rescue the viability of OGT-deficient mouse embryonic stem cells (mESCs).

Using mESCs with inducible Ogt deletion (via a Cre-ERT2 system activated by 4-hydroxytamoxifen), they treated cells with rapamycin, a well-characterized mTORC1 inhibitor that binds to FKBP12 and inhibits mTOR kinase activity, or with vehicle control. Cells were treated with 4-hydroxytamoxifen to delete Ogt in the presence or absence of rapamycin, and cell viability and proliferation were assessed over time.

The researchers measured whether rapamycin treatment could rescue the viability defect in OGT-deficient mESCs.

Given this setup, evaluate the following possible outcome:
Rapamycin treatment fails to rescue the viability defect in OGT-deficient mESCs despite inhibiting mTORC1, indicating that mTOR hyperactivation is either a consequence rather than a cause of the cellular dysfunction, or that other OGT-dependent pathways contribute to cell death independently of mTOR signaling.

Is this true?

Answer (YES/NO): NO